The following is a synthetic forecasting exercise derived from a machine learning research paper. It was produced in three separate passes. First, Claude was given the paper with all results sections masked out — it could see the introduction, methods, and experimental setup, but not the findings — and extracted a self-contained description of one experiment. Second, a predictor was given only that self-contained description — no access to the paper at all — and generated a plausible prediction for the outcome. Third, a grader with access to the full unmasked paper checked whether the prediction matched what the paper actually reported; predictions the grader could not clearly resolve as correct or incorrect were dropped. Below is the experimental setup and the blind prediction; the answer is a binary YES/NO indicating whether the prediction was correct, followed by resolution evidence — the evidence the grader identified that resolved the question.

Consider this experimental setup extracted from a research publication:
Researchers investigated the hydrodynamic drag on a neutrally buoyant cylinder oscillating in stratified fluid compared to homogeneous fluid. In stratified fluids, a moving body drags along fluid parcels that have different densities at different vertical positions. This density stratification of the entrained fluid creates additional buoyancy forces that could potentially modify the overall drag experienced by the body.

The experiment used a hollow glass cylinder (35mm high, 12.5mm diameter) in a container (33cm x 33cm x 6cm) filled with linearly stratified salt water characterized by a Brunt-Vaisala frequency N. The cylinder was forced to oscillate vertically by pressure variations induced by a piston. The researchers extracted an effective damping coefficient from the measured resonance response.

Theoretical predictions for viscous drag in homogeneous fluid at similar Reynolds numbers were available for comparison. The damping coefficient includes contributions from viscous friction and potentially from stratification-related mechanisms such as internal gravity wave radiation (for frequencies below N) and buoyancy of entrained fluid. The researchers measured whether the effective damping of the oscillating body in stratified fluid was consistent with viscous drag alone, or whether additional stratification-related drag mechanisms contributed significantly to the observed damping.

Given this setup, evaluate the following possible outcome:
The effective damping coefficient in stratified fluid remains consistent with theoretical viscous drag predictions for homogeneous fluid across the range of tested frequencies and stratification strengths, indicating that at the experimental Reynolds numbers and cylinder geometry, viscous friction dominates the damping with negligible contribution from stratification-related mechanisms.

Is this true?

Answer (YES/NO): NO